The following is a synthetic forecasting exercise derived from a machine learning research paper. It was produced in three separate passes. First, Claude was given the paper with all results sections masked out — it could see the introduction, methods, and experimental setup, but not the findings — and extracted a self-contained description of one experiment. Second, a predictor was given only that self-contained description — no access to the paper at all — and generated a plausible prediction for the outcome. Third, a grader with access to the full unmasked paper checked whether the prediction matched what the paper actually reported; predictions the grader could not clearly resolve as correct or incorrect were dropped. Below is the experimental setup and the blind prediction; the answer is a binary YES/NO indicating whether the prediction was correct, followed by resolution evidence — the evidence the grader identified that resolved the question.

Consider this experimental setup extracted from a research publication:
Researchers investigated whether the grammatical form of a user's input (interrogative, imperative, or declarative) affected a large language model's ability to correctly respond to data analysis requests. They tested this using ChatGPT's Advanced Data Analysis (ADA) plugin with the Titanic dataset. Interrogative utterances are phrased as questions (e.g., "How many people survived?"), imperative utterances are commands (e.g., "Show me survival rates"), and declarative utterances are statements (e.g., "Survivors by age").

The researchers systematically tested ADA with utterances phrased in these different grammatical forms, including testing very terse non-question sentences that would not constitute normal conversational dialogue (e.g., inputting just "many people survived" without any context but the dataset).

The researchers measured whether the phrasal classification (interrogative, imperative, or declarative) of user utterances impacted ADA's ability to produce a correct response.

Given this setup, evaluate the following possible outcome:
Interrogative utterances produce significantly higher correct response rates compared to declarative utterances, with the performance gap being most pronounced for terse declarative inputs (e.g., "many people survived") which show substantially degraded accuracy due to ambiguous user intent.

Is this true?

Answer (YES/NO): NO